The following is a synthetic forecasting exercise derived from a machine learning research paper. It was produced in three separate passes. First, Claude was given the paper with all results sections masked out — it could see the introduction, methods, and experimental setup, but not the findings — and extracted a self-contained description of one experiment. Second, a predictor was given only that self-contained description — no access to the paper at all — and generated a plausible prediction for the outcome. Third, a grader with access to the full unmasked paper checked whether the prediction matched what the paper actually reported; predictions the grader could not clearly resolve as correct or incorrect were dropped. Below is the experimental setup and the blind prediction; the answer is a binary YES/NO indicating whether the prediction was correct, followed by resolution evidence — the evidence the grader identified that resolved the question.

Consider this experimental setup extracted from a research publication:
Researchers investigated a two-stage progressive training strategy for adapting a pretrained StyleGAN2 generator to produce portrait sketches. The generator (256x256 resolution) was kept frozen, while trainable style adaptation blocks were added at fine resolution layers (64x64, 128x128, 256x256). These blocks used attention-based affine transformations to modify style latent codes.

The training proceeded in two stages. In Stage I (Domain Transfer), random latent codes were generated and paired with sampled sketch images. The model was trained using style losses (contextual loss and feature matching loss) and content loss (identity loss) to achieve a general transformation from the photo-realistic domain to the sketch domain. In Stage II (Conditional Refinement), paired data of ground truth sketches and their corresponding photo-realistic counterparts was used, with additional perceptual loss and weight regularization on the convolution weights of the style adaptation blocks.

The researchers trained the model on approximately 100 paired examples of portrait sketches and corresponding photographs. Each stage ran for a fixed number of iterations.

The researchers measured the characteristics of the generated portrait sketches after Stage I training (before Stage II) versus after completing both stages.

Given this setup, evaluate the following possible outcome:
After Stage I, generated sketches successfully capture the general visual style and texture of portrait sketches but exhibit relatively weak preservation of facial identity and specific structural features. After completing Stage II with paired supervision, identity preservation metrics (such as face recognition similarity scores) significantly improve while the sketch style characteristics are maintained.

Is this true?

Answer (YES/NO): YES